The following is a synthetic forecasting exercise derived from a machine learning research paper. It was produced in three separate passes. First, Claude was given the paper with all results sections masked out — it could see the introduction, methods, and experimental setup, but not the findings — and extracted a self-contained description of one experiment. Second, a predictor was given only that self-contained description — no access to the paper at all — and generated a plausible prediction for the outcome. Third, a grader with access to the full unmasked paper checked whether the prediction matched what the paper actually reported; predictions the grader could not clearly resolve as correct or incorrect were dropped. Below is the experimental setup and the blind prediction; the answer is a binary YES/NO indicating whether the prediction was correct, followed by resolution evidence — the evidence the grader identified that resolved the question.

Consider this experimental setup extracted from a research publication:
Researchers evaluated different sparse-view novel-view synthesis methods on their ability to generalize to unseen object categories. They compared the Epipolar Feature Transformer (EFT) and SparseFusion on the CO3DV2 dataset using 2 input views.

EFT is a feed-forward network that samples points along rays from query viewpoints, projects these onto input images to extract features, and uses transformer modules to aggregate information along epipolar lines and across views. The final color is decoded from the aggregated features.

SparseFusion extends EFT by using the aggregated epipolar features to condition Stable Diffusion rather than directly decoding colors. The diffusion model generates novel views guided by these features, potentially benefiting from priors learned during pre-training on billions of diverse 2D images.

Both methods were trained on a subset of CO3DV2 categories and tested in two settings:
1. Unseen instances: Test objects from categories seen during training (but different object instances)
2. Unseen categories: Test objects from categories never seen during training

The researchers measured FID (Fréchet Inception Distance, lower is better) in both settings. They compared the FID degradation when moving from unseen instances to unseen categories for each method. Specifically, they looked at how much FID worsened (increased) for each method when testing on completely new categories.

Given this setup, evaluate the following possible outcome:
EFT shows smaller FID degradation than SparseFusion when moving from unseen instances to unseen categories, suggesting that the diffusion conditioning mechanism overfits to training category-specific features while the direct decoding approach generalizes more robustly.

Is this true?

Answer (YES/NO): YES